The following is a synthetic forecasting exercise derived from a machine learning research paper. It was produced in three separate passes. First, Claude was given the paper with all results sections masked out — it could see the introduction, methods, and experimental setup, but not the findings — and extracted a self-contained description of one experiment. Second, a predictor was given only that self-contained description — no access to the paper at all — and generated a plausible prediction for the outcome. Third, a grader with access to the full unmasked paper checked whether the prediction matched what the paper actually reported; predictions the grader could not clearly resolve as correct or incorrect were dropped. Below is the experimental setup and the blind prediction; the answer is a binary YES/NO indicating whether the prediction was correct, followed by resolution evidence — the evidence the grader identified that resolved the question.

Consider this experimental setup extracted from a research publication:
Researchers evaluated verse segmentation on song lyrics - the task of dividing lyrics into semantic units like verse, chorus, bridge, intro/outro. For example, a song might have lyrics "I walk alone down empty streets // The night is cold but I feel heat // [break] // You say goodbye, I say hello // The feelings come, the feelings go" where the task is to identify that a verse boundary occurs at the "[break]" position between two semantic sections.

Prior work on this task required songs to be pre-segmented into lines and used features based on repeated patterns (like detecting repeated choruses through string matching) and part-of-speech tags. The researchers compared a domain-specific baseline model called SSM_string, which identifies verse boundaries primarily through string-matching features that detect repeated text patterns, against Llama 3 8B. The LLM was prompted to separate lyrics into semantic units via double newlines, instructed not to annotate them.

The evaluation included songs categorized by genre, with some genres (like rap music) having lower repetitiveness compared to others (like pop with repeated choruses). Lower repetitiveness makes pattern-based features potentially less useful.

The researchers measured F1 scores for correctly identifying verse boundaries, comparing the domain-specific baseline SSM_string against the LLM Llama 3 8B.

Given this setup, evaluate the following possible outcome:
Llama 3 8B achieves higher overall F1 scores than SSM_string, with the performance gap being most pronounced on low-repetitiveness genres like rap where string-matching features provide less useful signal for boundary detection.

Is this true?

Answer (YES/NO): NO